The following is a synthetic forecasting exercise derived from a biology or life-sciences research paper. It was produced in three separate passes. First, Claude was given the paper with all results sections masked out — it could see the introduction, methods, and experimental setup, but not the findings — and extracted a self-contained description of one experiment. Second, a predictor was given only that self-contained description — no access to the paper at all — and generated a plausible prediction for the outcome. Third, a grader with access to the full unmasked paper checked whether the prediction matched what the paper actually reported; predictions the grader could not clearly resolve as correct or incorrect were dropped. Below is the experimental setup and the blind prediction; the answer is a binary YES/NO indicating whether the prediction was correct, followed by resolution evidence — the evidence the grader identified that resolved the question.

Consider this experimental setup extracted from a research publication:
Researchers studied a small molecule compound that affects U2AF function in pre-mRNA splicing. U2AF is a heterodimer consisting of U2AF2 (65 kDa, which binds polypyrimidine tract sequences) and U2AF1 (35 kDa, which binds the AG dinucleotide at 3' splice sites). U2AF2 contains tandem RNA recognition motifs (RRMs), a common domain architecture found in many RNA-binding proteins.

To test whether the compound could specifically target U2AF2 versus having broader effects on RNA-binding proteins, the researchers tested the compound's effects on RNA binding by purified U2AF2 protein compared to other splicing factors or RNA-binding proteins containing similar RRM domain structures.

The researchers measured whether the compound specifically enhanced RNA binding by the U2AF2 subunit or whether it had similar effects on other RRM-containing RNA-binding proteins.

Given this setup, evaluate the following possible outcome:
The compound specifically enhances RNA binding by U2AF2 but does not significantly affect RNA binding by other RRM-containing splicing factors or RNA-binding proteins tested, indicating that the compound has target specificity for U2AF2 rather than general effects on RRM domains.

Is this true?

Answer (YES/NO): YES